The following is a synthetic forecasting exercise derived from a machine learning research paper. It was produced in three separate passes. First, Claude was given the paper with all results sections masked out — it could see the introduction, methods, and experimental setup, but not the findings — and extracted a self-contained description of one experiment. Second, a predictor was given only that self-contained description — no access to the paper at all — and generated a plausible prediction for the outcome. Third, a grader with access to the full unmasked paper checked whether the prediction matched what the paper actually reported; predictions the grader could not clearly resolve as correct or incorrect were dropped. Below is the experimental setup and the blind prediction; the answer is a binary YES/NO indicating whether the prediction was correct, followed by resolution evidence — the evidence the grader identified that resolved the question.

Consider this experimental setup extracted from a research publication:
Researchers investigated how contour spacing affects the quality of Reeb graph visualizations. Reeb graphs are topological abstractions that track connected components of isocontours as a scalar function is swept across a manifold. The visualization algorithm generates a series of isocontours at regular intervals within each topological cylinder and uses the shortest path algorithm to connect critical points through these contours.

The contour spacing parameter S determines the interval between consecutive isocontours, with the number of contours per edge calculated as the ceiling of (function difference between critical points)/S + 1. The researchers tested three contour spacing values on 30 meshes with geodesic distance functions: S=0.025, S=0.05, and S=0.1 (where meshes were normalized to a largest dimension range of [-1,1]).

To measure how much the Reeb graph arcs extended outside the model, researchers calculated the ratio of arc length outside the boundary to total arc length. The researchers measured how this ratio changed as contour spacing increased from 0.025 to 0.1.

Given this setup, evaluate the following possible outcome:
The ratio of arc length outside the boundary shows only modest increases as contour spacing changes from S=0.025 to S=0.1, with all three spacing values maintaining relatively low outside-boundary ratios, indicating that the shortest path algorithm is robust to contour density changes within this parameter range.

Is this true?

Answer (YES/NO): YES